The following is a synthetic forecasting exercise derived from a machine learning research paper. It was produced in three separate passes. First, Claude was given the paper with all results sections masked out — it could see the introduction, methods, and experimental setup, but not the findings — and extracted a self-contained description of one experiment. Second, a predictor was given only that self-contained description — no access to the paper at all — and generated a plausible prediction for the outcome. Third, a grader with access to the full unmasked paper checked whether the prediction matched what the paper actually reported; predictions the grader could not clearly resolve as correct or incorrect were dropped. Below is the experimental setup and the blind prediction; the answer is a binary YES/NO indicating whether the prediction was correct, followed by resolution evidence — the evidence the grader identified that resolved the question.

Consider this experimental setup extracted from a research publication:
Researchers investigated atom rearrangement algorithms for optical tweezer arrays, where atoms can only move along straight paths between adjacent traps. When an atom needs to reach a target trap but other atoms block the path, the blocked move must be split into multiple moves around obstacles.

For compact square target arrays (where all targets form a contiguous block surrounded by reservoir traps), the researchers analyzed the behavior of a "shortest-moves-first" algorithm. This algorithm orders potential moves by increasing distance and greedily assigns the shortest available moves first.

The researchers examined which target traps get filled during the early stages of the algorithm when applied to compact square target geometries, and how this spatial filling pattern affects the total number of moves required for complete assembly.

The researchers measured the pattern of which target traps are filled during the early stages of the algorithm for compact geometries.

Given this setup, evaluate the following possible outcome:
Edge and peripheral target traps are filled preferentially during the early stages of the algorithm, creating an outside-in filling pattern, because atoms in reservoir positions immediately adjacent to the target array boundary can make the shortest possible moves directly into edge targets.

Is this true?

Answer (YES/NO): YES